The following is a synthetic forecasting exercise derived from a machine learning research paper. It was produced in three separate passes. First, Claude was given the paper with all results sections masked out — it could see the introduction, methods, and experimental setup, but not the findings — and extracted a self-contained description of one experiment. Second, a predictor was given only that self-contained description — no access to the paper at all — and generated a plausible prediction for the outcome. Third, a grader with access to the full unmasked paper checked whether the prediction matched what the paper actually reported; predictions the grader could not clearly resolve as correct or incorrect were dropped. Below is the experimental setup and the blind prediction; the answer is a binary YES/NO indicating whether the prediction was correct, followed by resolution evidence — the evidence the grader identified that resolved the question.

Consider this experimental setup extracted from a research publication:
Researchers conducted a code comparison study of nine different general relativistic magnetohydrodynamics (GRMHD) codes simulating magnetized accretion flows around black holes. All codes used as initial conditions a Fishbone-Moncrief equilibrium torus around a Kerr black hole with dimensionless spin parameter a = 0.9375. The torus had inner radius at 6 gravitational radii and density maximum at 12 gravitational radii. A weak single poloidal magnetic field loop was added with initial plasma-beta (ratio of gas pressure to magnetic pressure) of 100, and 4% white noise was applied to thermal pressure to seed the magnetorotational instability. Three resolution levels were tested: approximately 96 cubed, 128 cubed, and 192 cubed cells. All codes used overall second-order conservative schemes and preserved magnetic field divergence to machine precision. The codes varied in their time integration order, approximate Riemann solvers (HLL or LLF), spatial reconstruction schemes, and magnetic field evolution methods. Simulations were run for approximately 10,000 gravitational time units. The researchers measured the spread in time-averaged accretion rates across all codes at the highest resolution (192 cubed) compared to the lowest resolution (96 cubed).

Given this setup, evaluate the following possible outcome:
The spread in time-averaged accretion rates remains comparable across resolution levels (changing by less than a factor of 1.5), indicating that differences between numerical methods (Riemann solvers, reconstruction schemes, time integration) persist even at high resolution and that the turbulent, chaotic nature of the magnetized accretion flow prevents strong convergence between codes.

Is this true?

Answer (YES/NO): NO